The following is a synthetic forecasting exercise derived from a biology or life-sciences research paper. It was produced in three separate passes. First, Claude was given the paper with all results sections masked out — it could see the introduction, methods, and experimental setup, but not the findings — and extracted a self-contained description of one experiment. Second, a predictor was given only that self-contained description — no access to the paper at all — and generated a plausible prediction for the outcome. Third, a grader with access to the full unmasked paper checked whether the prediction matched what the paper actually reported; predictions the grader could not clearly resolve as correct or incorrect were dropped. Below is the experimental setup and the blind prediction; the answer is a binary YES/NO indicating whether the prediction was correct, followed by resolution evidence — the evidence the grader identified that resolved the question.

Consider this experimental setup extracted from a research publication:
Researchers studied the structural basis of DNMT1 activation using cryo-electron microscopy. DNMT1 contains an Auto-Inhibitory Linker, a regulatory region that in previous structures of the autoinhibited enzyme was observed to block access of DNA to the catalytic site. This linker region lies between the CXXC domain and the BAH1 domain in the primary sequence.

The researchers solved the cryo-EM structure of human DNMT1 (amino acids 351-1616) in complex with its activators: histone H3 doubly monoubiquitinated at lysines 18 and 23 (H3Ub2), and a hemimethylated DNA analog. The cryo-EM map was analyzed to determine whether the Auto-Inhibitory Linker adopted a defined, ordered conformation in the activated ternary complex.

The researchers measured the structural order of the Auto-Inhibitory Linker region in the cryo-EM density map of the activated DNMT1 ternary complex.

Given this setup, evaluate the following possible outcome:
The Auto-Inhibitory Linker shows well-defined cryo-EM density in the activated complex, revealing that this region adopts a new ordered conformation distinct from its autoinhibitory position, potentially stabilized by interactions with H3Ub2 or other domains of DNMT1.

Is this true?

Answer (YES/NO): NO